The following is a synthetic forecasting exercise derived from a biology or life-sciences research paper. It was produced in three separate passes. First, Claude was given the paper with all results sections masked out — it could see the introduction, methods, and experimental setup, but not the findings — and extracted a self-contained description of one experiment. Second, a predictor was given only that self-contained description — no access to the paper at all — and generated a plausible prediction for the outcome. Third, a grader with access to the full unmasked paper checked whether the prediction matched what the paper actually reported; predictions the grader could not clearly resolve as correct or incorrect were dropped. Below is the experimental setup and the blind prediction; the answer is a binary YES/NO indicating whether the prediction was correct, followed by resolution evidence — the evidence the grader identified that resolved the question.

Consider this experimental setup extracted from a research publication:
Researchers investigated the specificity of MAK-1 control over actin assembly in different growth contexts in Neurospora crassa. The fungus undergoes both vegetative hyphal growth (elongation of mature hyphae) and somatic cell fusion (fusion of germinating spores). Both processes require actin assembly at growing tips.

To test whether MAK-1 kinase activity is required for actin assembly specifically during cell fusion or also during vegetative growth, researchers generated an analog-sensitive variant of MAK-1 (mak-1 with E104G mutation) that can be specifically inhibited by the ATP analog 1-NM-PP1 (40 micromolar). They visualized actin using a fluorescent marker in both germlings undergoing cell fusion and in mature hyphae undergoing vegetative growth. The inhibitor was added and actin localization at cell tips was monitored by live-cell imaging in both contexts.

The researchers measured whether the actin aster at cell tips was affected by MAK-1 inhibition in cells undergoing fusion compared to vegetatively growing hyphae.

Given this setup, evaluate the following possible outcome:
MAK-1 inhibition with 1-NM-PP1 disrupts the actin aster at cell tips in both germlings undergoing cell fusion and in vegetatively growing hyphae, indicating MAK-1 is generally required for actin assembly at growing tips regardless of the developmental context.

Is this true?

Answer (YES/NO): NO